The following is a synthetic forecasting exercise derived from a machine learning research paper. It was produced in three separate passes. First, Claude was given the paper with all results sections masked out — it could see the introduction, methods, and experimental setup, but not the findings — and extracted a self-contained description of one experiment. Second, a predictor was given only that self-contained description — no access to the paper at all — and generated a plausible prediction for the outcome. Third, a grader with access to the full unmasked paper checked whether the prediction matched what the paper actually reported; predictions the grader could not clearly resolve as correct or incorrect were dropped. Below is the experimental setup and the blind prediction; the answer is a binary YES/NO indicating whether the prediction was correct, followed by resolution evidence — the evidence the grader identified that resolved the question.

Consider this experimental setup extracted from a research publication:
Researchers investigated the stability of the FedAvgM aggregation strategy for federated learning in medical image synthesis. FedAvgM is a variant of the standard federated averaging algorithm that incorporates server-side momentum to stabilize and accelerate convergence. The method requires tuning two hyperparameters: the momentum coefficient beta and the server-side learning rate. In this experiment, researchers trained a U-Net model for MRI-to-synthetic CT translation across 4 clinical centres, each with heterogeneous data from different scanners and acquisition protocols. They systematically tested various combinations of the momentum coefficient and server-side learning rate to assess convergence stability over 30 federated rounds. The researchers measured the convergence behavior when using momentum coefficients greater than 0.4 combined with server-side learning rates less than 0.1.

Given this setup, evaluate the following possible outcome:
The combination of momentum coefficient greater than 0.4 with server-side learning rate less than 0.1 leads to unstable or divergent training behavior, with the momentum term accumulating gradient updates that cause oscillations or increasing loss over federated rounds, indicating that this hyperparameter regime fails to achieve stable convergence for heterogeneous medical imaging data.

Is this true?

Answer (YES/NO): YES